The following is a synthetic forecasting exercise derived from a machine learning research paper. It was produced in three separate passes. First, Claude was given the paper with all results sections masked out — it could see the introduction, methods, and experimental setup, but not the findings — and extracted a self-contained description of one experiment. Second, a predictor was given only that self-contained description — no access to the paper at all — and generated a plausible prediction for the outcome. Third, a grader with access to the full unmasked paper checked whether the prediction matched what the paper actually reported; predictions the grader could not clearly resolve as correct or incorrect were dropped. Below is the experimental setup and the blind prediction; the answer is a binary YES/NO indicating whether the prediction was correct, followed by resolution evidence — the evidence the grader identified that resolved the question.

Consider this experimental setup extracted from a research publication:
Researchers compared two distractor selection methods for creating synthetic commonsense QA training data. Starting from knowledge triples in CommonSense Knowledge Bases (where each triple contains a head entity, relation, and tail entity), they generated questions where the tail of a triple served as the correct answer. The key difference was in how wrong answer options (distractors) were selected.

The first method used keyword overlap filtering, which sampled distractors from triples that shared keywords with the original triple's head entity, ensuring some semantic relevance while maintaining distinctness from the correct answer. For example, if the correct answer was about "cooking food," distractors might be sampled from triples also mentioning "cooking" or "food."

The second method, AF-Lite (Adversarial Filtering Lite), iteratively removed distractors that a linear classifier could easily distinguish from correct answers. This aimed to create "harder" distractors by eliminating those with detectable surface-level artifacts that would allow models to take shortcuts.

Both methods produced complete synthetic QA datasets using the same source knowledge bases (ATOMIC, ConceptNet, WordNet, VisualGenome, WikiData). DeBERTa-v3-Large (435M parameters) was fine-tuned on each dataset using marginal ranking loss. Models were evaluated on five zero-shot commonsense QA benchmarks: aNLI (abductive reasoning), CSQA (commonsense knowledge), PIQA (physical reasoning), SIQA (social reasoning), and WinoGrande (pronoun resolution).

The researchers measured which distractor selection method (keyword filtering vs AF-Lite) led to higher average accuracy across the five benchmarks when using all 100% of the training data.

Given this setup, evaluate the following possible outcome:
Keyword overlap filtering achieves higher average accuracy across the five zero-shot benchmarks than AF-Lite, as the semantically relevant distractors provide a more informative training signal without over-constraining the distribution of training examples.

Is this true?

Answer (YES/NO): YES